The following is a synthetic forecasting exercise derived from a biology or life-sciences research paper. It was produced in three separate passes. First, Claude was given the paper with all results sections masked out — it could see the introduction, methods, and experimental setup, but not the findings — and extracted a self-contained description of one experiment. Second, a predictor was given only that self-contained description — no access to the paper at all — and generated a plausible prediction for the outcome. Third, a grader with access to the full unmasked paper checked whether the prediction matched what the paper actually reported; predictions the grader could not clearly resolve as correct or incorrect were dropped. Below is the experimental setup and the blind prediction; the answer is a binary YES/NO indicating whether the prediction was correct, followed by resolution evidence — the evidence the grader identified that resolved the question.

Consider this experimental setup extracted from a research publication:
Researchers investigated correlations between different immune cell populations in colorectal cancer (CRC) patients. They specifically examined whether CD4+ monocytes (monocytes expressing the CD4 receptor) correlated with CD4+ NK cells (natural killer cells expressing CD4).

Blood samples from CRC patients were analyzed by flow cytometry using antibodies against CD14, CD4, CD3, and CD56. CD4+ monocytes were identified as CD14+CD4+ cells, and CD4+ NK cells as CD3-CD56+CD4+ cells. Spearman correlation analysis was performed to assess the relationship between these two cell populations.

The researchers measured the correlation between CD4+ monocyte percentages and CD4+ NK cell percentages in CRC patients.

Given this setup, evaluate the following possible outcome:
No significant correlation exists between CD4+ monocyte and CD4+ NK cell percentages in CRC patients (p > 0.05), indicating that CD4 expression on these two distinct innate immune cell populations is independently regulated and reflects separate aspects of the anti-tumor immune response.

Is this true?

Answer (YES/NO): NO